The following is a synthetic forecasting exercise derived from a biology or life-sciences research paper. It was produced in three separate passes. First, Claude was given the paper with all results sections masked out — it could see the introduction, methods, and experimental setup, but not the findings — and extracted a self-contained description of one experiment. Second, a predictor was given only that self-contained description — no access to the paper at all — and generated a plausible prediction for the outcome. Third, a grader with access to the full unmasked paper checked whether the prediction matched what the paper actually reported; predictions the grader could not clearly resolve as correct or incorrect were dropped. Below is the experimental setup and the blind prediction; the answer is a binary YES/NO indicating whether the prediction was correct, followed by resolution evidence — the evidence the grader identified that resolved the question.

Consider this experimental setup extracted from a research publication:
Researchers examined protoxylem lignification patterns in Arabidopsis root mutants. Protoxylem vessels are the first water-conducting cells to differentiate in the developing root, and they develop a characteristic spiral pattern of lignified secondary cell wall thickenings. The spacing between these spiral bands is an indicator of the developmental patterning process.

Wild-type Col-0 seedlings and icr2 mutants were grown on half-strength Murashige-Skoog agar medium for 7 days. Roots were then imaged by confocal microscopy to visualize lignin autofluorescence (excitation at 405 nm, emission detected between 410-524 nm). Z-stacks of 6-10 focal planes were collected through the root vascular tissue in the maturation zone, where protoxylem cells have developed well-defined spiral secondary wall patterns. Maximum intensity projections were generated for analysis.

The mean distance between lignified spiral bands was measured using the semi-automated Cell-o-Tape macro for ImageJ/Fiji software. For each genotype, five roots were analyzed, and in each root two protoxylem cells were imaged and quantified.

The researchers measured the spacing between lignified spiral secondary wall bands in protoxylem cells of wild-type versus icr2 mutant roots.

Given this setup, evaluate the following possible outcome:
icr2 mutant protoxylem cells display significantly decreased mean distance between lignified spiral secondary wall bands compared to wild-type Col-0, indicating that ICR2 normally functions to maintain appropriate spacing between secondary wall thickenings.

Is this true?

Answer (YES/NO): NO